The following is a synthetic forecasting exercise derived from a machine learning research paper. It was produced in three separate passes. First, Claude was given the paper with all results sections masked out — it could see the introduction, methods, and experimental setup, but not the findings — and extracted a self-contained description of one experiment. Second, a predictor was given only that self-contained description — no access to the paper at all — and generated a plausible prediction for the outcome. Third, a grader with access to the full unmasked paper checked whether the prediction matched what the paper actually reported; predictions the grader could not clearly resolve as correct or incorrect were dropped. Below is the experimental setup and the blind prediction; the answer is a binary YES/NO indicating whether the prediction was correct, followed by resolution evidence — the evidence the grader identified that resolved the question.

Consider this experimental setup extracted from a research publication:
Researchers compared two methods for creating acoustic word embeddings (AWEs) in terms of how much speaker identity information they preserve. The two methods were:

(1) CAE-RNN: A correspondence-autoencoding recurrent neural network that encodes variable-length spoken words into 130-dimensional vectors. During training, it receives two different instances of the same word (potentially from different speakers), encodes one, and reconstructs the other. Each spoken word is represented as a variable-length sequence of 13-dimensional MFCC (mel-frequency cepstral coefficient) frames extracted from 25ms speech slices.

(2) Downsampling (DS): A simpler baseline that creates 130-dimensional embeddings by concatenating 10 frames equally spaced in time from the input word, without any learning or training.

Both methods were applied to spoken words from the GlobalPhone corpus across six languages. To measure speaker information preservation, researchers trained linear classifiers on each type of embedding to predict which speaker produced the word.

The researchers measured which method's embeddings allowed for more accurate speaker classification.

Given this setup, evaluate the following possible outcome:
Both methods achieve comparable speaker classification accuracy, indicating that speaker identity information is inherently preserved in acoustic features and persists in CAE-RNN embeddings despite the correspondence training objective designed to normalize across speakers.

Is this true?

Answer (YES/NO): NO